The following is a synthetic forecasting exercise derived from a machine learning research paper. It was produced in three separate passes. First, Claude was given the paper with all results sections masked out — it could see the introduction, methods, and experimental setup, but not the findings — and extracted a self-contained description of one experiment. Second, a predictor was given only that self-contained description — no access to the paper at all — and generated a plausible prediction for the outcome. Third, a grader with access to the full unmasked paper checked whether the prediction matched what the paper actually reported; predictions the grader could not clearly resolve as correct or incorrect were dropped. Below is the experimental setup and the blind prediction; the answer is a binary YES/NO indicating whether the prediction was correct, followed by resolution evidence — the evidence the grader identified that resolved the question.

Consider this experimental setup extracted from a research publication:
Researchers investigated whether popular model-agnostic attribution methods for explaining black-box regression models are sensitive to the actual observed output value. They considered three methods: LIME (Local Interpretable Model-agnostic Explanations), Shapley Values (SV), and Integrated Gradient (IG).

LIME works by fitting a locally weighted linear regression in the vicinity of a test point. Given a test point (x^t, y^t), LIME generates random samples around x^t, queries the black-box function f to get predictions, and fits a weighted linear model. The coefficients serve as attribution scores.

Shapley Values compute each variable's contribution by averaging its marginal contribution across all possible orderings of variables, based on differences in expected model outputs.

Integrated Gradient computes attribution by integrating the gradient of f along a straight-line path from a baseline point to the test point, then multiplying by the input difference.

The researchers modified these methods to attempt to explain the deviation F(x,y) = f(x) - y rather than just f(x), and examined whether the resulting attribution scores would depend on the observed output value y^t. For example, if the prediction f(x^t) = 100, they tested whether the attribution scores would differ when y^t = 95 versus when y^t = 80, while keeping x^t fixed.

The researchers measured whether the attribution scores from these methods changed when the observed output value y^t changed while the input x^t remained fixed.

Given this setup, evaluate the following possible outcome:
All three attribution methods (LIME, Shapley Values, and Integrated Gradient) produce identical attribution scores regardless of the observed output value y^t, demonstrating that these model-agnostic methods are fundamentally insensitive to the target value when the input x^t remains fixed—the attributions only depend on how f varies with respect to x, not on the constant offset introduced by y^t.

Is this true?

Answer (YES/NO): YES